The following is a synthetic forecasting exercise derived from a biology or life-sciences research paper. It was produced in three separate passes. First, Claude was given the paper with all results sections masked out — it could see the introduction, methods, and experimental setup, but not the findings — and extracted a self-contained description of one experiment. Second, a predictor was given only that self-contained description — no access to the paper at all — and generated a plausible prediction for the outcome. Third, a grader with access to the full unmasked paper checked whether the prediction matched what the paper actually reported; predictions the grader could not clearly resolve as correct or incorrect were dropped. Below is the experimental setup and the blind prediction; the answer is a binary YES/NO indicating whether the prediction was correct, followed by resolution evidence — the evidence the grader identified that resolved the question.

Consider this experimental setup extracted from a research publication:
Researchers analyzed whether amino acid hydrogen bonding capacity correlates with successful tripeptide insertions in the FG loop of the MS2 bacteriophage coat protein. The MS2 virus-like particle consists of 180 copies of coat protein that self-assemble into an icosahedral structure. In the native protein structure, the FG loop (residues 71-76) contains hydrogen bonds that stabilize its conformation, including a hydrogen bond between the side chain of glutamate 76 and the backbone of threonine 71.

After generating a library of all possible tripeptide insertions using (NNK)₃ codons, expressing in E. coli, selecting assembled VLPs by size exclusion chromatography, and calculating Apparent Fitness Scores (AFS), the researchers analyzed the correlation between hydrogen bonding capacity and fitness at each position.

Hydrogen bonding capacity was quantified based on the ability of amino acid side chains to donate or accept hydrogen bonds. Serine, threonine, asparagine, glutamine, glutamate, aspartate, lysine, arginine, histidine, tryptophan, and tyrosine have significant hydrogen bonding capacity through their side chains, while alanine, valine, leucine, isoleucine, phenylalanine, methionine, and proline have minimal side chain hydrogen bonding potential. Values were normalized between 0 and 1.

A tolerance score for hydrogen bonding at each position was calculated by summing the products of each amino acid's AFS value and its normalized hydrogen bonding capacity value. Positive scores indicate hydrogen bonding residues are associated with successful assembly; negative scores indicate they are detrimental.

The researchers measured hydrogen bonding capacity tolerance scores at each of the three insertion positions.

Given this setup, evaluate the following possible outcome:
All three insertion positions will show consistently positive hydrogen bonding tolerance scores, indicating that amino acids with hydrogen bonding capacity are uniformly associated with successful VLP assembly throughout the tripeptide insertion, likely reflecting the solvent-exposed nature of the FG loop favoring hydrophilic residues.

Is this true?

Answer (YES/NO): YES